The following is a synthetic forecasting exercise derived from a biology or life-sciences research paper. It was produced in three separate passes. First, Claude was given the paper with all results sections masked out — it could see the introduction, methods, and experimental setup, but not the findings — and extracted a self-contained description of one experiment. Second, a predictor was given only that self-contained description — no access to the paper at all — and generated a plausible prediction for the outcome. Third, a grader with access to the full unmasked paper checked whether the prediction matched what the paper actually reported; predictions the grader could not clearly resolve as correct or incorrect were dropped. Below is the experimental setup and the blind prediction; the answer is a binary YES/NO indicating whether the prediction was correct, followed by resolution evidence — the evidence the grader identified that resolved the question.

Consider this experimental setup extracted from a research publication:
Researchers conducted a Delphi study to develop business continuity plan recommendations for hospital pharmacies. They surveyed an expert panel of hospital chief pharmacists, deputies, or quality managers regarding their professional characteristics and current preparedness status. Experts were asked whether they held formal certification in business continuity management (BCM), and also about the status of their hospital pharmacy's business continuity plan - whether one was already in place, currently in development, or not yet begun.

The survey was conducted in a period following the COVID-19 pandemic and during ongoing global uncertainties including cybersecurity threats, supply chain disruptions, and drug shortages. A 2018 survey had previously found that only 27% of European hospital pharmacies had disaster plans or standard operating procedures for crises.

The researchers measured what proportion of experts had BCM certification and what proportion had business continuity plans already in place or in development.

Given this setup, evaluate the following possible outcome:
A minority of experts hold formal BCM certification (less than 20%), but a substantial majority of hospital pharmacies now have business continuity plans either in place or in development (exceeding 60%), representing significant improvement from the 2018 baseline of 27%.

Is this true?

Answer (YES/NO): YES